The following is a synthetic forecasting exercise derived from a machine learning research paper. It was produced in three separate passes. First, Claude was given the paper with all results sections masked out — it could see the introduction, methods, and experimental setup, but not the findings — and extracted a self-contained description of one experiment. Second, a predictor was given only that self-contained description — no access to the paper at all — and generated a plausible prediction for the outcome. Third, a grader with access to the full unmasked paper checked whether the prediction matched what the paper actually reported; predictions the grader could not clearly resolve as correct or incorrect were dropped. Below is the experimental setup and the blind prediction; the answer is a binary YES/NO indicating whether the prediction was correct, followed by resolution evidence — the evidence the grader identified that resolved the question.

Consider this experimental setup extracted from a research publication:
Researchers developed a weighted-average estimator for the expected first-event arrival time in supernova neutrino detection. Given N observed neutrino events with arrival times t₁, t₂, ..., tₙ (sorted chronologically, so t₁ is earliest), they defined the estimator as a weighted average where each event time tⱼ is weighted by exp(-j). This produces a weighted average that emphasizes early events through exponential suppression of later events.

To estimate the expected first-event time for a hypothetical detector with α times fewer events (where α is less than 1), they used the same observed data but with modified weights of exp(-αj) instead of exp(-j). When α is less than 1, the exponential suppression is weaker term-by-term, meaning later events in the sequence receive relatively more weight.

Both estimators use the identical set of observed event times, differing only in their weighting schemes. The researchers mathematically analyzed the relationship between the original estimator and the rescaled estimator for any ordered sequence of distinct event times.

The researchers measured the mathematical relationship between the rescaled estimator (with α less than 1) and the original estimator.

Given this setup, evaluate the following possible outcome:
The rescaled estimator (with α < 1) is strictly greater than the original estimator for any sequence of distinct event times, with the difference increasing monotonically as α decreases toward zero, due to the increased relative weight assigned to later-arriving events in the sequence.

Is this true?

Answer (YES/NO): NO